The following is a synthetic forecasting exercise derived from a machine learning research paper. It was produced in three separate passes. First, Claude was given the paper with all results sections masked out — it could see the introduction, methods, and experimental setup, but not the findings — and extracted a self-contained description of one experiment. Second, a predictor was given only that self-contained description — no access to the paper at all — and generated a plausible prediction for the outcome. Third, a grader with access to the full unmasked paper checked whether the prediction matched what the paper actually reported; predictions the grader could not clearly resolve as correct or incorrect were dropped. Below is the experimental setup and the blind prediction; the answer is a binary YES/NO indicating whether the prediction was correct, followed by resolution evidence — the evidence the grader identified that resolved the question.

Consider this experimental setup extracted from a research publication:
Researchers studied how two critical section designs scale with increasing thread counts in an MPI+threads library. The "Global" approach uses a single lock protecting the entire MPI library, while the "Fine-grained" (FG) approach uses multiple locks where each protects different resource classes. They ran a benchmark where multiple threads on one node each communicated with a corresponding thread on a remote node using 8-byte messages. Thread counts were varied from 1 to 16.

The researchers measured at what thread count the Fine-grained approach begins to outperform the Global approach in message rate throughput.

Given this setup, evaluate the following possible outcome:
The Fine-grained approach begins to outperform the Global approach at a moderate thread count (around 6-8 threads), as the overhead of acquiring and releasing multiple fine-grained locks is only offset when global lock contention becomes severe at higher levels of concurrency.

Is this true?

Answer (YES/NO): NO